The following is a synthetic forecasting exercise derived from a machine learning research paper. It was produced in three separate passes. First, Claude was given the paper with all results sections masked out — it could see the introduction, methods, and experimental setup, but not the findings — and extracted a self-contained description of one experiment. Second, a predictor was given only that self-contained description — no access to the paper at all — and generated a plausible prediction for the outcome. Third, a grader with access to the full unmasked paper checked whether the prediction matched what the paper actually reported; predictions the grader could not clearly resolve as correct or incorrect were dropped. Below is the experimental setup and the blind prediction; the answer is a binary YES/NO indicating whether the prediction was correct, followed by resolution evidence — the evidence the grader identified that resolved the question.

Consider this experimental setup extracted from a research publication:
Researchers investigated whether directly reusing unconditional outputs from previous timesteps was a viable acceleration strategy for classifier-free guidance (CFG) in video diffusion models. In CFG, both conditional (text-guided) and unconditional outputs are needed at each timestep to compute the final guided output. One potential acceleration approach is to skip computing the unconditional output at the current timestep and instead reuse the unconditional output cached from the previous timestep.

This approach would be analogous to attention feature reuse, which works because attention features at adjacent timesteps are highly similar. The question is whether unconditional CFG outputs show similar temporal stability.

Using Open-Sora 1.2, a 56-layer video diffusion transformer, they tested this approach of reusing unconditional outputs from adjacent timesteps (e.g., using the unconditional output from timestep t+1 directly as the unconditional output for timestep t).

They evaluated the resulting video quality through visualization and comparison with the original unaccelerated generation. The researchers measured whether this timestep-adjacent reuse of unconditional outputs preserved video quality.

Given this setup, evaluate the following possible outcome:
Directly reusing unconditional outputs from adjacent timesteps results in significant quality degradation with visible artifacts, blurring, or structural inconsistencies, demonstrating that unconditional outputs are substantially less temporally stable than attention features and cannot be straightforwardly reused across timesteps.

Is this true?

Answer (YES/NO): YES